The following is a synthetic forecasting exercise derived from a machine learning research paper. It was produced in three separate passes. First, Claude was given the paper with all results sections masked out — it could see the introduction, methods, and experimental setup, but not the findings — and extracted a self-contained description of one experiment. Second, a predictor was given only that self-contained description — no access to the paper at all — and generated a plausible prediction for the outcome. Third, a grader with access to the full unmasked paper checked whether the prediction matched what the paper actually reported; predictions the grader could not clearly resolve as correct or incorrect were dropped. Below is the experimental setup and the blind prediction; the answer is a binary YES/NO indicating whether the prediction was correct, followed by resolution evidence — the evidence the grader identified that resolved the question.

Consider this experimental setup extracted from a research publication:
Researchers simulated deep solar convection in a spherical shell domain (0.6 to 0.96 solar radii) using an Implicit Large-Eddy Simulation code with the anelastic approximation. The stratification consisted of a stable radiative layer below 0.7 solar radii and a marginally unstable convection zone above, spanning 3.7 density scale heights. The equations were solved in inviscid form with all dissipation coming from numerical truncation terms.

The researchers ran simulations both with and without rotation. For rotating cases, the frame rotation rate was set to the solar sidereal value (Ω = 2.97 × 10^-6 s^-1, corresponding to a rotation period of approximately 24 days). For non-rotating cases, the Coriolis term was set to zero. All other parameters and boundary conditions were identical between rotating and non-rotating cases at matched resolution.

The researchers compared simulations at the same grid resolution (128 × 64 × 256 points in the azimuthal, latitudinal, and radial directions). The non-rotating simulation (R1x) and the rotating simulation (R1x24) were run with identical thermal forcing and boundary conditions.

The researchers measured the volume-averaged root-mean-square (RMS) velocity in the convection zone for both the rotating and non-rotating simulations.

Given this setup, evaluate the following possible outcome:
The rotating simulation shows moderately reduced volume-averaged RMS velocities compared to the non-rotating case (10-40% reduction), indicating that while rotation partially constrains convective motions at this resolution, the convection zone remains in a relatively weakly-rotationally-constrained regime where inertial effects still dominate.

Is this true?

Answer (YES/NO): YES